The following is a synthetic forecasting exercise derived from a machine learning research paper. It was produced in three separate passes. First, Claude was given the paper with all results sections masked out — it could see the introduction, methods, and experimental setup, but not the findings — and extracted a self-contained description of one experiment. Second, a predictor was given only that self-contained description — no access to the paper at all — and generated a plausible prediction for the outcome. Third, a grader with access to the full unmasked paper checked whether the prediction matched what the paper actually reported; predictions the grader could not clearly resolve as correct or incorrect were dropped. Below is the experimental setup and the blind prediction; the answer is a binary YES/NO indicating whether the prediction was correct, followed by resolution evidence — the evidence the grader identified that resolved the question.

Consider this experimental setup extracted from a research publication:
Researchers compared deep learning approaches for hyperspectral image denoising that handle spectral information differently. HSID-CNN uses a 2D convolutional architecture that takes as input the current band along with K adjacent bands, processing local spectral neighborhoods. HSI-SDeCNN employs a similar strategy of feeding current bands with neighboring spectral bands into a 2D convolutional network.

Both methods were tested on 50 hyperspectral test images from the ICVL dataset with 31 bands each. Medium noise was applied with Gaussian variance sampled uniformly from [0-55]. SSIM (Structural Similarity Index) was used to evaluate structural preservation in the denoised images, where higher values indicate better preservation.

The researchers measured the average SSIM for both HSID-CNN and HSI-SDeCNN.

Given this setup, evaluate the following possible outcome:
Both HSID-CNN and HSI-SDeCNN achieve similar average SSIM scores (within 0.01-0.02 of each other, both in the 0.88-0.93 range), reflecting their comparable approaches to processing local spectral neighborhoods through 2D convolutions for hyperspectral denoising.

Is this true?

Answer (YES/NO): NO